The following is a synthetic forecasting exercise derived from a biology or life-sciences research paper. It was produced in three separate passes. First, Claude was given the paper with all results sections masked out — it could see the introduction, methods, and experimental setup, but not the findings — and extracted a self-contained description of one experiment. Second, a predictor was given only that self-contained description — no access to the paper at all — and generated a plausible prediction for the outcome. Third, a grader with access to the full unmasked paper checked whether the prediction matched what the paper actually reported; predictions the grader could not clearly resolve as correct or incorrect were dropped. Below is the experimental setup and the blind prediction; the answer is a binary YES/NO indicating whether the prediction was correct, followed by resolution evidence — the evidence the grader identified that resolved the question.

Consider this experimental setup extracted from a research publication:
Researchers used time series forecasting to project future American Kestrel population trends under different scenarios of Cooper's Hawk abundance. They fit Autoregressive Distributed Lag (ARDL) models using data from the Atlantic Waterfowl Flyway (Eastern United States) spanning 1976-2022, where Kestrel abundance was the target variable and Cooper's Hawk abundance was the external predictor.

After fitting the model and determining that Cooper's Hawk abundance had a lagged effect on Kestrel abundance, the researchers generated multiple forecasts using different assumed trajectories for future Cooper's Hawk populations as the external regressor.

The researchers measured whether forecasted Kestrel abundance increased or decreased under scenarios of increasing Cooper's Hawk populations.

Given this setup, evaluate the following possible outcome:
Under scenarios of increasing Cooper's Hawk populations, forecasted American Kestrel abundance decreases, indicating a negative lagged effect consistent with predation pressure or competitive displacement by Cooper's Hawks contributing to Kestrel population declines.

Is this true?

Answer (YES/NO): YES